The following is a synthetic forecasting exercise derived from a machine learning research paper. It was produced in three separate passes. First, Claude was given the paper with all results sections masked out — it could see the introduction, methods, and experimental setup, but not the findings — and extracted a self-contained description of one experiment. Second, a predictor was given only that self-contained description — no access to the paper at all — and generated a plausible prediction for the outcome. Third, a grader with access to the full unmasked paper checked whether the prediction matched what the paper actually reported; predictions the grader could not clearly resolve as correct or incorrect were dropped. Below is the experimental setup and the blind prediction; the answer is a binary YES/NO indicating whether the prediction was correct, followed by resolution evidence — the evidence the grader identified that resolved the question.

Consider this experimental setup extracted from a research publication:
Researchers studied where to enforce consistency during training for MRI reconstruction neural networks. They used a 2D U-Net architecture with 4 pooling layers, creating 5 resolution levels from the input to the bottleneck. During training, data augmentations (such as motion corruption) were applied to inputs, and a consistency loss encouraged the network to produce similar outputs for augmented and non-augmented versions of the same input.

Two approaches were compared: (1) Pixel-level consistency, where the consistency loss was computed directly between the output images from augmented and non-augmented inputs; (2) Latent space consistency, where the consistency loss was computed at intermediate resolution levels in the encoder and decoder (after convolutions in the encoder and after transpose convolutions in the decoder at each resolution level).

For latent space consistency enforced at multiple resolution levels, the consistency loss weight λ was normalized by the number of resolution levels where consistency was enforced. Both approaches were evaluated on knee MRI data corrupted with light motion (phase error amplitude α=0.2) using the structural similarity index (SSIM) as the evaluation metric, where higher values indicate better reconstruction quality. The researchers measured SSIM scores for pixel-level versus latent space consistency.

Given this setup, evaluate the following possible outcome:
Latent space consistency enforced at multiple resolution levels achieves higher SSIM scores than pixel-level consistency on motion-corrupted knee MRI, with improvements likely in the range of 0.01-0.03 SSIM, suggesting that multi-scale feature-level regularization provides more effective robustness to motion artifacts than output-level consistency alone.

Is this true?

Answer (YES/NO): NO